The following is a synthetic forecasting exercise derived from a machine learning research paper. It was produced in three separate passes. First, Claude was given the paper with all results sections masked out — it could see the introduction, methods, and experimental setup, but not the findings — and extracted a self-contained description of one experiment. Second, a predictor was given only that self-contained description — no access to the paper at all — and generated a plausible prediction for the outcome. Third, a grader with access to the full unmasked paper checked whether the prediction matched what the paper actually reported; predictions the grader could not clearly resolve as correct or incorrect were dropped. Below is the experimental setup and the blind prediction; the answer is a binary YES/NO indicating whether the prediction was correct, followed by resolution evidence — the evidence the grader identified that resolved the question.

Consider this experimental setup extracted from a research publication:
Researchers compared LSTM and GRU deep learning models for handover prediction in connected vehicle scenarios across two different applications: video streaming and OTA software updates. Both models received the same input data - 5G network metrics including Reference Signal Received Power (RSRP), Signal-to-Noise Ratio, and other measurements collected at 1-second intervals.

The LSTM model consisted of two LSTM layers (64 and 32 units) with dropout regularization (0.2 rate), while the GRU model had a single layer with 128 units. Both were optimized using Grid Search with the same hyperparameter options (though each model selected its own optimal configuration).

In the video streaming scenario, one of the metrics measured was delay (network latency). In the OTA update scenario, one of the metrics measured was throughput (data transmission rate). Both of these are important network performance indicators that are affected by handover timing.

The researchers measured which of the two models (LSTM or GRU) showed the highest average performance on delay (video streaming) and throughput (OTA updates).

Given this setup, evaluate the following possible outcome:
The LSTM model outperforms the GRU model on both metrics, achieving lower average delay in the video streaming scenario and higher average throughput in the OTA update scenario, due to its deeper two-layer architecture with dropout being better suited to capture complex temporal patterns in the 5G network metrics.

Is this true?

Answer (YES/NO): YES